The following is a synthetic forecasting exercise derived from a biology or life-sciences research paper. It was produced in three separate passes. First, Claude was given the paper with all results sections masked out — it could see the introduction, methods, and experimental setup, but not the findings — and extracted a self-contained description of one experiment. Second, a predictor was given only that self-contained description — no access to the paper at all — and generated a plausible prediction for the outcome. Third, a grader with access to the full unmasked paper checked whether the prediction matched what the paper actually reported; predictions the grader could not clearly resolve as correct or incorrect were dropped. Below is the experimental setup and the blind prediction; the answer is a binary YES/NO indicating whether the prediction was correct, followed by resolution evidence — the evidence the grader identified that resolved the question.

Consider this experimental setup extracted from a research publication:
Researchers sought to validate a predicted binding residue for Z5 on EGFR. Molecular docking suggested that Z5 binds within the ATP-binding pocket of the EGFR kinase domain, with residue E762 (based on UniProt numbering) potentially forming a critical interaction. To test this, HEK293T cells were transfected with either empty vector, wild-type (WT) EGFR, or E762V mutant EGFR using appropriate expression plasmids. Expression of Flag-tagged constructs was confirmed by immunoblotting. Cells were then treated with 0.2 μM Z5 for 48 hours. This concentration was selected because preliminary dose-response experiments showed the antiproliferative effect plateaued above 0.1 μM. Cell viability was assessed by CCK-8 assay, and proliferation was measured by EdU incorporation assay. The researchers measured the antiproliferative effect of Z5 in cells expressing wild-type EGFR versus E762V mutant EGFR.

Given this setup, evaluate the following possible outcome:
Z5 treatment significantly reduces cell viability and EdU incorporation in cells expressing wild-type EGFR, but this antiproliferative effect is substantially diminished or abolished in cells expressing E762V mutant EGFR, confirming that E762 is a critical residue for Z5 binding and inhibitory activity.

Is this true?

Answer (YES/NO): YES